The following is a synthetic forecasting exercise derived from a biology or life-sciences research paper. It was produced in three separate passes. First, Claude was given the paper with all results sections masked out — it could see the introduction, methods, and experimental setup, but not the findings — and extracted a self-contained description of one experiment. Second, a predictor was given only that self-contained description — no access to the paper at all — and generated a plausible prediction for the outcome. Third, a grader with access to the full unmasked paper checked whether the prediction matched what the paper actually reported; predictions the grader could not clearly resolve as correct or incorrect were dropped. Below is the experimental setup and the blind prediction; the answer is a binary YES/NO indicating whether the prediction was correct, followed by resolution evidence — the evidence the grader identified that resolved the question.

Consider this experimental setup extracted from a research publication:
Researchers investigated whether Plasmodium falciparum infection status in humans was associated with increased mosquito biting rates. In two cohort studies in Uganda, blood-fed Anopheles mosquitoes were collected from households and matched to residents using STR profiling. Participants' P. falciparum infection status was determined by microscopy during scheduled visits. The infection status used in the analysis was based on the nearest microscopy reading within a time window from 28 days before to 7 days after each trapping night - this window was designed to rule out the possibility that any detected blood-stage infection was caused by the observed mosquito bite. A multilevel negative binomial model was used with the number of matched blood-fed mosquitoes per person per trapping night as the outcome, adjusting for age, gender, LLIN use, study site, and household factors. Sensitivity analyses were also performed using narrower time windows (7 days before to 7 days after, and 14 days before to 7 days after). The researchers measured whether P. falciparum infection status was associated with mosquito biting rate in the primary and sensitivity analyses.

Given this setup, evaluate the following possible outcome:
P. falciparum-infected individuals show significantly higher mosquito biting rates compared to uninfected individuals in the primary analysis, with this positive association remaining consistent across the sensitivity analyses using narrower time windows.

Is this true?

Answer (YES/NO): NO